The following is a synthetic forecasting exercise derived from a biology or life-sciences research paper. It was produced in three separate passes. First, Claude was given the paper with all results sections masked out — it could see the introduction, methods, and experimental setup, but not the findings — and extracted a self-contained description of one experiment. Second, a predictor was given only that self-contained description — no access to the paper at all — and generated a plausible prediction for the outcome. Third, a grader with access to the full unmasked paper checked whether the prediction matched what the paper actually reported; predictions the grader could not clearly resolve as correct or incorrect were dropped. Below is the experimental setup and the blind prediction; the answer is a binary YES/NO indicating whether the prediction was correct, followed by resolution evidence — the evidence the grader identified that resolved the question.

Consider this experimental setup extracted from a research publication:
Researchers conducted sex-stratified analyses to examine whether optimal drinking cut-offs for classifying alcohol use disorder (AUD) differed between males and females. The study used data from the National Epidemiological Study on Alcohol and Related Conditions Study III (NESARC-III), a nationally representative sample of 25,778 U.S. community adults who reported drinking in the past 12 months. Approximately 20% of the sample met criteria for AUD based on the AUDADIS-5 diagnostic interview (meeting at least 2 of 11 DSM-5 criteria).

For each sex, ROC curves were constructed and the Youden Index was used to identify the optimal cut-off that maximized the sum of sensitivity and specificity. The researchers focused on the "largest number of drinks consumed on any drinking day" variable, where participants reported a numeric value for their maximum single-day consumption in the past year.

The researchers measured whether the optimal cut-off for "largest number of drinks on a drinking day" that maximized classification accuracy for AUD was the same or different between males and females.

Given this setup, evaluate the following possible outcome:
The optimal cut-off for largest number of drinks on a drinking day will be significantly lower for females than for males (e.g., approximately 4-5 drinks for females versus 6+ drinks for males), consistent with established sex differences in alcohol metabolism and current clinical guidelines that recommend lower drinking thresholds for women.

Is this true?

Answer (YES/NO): NO